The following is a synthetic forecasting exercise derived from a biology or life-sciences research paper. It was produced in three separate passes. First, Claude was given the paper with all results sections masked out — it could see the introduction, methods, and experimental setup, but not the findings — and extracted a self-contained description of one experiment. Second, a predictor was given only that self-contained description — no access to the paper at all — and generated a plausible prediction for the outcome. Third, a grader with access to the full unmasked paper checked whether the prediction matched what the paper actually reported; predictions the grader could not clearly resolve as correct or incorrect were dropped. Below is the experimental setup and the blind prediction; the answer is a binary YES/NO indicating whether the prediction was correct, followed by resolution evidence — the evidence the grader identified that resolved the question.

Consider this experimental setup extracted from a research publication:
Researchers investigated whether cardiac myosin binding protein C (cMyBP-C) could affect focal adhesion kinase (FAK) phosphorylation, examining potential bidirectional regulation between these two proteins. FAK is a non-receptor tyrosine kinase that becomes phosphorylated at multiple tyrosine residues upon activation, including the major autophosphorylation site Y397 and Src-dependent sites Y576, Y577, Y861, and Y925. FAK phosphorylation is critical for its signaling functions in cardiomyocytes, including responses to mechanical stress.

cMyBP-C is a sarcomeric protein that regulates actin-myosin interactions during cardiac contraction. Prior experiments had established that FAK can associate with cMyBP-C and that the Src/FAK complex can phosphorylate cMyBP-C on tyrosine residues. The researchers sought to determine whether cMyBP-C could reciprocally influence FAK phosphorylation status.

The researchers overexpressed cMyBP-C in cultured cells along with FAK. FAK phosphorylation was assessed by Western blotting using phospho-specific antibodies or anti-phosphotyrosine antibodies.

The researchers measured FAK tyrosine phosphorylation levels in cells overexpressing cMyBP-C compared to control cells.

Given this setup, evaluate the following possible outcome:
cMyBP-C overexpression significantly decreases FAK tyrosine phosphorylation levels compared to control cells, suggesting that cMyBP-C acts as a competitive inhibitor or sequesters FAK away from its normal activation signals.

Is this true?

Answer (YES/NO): YES